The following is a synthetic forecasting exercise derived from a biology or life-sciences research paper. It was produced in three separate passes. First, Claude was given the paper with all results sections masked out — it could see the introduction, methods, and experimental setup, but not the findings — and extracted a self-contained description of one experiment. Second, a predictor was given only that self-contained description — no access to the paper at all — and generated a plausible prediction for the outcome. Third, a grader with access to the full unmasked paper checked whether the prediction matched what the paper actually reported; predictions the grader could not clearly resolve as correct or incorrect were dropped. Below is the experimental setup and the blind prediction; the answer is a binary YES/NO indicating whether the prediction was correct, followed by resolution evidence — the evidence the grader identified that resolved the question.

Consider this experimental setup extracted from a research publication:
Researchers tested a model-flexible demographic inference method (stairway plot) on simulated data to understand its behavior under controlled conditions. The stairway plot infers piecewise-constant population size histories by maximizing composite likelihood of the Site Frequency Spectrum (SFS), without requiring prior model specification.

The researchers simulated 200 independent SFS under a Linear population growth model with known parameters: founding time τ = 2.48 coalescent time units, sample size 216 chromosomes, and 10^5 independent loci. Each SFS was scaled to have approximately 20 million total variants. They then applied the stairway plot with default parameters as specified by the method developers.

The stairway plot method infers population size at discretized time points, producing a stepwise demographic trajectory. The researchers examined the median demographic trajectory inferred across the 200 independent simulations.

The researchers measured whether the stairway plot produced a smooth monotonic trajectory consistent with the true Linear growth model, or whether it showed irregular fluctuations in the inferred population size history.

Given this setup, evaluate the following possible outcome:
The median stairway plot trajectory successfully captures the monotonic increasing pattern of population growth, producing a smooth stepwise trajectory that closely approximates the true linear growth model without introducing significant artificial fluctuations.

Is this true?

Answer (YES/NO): NO